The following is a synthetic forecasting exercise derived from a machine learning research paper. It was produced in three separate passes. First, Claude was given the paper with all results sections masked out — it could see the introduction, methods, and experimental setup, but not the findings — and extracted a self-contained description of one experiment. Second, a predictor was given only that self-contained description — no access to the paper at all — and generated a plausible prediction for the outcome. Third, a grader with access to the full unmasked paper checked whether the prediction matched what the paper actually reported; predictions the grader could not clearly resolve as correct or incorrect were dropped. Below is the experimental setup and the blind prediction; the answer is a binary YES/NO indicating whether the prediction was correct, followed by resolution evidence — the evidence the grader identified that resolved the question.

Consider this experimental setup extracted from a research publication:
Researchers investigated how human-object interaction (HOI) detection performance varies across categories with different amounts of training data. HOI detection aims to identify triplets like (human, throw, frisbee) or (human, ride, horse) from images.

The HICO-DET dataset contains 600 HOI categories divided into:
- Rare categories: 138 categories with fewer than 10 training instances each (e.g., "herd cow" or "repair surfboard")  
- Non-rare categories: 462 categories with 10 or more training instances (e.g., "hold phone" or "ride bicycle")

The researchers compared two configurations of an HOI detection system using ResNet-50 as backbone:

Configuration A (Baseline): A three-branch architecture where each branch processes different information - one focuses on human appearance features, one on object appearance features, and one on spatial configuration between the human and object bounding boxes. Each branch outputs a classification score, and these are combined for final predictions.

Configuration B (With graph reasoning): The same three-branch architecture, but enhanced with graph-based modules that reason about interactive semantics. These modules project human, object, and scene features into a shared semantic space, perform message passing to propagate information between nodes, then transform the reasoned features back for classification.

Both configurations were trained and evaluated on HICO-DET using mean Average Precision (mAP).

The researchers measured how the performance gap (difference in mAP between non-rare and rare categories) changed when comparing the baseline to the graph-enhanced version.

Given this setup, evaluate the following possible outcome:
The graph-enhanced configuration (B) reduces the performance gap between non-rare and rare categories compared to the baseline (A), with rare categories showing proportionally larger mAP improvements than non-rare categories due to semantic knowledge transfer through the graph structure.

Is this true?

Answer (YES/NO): NO